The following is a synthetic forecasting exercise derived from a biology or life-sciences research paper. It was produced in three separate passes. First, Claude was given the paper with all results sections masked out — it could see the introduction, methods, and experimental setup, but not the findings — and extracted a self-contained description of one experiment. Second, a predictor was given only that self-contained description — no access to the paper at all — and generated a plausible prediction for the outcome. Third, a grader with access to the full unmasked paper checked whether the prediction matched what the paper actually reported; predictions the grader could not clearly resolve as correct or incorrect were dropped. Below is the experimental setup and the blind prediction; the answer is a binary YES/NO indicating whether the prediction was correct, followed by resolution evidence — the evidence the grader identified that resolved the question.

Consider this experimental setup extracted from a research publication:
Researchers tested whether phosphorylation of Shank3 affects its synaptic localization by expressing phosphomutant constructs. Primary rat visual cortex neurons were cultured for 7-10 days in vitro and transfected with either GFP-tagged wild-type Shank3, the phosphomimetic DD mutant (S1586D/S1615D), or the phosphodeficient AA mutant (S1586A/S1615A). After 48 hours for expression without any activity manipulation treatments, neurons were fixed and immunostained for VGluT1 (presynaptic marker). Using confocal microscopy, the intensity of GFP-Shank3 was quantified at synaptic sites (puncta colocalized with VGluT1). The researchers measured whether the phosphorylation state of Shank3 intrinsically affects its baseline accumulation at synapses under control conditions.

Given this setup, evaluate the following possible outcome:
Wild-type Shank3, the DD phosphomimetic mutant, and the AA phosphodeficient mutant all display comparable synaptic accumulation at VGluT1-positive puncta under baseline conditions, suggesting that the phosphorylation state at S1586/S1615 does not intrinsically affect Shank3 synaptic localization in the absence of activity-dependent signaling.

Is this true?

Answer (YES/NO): NO